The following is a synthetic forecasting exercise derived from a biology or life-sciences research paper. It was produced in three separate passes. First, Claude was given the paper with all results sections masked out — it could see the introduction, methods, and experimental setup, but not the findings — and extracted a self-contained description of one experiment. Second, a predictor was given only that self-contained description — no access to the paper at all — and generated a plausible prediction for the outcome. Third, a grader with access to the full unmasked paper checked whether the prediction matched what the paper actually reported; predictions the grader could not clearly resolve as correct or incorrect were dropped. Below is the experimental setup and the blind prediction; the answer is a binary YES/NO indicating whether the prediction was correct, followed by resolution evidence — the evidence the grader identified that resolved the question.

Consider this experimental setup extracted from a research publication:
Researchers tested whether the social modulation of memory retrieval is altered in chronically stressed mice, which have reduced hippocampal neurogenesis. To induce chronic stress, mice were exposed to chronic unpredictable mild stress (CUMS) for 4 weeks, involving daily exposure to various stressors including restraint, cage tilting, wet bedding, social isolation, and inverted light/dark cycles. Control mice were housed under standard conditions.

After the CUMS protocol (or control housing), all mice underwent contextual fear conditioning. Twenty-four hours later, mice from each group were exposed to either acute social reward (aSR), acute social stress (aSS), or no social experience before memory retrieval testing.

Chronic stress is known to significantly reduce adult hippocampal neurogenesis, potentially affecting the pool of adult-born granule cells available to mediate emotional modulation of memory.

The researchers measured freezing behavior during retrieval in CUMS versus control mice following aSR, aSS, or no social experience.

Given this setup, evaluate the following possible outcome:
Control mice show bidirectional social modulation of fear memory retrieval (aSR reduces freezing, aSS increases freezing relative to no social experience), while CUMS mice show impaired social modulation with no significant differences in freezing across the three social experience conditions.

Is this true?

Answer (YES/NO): NO